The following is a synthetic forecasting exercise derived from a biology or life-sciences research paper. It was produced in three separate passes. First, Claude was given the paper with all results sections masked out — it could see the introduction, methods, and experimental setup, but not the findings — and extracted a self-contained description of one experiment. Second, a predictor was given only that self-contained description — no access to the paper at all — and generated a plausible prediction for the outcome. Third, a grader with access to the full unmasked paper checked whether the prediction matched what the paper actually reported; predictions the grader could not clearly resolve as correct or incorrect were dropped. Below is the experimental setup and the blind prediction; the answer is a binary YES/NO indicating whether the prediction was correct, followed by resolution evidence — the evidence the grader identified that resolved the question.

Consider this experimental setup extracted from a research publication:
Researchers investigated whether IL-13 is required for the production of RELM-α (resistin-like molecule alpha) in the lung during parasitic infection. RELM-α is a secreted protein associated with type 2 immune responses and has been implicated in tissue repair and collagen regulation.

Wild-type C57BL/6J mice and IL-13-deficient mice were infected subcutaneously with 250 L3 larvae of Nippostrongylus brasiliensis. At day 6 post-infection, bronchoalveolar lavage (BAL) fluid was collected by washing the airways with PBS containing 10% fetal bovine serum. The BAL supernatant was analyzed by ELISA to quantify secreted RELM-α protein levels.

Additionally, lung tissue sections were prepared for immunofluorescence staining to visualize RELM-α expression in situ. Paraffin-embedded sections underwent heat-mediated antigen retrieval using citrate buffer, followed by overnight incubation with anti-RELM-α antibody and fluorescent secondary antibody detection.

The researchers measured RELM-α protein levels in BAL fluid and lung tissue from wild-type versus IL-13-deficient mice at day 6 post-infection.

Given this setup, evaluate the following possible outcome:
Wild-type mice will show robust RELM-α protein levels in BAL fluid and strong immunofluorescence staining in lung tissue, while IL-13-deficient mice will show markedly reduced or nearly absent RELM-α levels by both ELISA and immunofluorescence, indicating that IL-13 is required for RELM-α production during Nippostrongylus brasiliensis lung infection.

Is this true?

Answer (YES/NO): YES